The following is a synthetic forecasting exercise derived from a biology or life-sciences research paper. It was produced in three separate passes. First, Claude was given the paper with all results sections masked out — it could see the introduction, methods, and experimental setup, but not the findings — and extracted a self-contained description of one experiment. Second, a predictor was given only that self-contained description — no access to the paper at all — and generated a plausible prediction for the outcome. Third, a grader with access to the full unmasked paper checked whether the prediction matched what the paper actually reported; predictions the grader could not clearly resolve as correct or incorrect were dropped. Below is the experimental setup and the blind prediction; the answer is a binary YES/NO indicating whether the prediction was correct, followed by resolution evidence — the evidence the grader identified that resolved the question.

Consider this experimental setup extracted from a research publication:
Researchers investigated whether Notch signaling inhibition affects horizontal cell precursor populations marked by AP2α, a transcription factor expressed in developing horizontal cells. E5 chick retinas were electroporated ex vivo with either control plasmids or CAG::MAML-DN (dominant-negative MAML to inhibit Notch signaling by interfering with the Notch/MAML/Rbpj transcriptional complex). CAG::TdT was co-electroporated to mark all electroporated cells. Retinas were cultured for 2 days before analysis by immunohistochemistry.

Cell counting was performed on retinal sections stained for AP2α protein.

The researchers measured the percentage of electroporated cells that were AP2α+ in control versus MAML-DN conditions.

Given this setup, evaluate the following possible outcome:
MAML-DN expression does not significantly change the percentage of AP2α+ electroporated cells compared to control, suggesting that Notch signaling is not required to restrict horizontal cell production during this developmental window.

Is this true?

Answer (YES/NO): NO